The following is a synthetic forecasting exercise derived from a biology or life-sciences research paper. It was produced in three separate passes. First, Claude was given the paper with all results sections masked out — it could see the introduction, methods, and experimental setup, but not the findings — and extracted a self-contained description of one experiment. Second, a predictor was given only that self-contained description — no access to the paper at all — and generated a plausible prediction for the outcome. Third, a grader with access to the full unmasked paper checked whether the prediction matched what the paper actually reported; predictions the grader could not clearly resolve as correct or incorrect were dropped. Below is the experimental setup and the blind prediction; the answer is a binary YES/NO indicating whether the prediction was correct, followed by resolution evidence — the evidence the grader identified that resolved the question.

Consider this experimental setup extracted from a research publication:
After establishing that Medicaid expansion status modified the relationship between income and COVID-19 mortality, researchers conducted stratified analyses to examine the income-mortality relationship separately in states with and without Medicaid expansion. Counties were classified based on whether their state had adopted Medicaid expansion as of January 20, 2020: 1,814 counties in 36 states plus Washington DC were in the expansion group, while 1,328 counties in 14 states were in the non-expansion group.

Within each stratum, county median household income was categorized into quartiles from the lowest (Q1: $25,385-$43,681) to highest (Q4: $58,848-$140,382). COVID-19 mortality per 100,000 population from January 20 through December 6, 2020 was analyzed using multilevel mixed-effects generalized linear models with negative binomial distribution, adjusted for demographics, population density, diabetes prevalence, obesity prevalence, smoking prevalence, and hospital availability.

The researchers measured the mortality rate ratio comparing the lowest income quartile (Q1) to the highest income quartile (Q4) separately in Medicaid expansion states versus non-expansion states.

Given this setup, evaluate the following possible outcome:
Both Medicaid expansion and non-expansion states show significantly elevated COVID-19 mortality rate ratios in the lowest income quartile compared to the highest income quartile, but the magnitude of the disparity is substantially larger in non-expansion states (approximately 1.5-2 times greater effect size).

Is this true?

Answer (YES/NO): NO